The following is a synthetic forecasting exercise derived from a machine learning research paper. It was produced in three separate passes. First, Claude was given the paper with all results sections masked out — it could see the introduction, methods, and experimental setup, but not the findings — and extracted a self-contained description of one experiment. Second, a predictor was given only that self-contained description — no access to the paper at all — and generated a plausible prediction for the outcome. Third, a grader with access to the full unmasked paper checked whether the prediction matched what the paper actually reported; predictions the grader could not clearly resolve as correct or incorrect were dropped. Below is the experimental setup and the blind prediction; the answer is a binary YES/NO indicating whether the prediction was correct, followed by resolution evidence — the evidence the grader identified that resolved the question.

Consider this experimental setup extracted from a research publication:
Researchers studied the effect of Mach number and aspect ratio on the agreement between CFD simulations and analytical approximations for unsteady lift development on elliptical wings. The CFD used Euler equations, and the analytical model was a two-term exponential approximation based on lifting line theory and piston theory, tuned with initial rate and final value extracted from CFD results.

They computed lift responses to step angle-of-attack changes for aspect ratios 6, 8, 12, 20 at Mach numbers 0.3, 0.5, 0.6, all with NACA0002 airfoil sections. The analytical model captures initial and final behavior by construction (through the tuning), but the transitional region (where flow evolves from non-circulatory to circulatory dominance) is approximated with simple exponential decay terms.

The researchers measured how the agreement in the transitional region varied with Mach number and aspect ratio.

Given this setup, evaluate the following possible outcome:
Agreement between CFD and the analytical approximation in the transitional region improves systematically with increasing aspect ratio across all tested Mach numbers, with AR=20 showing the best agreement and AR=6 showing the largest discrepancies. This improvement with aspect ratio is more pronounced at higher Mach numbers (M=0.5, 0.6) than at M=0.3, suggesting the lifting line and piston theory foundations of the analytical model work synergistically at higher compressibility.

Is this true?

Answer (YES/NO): NO